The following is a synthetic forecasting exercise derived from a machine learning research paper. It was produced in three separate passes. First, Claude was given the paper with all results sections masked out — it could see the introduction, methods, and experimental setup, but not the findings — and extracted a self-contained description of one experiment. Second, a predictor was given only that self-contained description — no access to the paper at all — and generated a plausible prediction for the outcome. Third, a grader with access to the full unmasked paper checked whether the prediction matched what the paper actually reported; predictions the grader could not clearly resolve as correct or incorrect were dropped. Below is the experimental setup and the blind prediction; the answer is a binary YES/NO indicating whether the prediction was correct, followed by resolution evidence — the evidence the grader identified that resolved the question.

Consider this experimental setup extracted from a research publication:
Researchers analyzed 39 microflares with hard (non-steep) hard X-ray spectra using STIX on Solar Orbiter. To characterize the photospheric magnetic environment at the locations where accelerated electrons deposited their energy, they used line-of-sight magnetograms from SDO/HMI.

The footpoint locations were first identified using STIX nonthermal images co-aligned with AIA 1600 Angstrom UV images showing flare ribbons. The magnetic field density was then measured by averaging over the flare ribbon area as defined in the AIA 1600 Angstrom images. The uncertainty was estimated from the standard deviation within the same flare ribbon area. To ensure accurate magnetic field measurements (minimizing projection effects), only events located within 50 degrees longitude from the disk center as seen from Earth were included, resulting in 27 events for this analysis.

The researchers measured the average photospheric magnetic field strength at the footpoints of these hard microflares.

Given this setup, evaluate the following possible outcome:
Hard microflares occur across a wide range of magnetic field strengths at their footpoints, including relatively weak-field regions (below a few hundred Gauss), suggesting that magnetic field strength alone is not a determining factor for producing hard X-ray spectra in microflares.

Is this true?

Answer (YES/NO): NO